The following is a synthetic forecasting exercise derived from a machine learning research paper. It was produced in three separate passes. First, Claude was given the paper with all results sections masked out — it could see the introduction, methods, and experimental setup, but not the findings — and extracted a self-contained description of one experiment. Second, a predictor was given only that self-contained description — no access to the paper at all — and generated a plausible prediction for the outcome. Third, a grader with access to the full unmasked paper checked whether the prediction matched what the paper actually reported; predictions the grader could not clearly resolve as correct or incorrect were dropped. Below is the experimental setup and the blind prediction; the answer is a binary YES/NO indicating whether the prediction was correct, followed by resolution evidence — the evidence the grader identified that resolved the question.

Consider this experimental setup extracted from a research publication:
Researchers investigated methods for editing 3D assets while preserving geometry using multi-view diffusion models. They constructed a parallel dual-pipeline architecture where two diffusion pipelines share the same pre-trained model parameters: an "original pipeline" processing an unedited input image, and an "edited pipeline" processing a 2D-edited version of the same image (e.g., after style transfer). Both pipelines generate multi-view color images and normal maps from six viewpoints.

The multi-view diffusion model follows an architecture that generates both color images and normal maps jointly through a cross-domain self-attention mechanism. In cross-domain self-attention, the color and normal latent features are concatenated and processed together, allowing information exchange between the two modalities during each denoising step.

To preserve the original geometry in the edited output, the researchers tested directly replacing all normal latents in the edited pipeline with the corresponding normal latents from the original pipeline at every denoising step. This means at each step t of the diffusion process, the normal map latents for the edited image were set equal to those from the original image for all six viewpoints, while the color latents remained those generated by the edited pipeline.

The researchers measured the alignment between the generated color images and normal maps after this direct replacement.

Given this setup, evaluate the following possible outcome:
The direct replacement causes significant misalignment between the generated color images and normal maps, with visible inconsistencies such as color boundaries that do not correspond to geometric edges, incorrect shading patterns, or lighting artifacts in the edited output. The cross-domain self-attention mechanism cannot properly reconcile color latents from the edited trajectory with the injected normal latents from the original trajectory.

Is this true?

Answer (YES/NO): YES